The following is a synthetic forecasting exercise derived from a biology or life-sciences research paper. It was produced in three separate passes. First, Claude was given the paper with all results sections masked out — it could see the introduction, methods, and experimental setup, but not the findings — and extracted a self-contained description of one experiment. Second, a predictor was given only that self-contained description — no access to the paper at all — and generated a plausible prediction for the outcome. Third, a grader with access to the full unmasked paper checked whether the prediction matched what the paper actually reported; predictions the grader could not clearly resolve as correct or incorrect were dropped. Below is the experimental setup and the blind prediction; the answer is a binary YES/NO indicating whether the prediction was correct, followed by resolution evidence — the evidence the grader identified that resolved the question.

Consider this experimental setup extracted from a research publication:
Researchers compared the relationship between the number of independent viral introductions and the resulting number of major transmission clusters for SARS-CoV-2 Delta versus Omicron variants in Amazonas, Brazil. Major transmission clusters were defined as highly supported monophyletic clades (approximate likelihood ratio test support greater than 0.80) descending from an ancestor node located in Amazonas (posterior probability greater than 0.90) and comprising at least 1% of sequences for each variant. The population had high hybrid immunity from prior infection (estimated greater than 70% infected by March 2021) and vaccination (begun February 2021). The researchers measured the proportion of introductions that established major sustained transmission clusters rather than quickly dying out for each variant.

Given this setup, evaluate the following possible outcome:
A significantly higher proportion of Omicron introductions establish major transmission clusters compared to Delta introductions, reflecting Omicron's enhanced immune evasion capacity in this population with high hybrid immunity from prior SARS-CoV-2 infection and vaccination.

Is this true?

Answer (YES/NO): NO